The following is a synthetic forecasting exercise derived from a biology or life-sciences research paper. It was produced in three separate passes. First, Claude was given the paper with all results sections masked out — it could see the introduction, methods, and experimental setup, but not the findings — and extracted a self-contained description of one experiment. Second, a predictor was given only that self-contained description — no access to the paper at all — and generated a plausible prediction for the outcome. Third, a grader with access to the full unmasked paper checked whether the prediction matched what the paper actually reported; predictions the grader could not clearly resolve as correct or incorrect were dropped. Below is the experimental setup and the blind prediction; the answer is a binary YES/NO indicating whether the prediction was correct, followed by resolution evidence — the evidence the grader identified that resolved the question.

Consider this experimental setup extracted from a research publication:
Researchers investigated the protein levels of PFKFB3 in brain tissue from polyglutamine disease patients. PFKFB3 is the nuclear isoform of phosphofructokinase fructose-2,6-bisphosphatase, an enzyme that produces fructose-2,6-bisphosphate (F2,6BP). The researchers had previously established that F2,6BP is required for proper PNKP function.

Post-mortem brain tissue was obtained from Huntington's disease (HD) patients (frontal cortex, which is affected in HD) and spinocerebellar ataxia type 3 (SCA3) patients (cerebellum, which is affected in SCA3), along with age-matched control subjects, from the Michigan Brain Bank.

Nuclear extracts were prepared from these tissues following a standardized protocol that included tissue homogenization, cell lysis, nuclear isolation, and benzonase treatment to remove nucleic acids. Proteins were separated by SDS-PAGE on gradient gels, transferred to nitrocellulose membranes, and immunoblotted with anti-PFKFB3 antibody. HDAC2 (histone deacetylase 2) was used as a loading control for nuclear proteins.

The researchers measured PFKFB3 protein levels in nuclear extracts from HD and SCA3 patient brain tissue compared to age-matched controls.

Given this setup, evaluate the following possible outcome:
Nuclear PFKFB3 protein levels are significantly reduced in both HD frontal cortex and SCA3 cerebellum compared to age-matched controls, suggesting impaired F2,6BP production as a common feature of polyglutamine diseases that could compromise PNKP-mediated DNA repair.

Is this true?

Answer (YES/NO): YES